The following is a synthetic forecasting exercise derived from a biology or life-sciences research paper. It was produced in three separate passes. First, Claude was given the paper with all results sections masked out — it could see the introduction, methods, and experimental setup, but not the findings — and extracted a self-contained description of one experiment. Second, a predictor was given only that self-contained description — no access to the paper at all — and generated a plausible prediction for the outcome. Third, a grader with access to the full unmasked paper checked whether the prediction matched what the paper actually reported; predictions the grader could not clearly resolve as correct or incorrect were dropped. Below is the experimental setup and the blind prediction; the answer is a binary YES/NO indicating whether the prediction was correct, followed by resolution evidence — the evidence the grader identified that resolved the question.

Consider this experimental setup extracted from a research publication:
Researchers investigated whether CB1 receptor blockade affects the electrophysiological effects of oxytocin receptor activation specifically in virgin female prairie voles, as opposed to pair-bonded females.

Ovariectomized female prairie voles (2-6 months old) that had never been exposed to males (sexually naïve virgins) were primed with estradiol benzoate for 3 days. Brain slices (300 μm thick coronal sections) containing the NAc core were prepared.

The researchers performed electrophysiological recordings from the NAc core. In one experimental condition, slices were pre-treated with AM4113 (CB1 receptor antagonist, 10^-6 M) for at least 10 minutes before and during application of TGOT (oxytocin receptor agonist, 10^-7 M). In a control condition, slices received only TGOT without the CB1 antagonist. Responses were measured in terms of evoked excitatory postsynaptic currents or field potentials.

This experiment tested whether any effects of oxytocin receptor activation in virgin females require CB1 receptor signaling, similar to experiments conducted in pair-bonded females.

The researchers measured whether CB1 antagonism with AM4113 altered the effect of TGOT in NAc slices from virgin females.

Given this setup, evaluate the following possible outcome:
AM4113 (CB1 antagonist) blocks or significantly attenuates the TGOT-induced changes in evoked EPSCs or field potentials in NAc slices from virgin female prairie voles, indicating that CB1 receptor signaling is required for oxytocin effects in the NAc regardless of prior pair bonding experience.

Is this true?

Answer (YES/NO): NO